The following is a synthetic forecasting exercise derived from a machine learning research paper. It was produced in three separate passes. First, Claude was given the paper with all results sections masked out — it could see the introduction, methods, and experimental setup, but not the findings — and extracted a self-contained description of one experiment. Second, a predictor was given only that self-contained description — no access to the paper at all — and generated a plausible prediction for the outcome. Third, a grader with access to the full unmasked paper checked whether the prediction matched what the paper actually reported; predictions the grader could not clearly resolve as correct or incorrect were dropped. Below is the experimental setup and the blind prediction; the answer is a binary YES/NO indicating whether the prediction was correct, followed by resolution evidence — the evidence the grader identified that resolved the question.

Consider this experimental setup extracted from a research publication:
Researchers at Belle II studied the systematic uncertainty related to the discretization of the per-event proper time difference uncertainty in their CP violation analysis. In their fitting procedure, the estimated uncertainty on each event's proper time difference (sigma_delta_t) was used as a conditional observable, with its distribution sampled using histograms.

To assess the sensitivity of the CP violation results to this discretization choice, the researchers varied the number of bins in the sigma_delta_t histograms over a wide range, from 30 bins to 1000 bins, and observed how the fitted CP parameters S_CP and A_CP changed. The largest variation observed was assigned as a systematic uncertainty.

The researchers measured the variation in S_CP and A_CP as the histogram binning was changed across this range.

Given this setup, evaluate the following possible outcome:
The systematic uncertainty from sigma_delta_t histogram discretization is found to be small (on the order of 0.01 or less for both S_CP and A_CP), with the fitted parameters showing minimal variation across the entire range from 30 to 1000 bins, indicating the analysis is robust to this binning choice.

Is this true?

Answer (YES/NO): YES